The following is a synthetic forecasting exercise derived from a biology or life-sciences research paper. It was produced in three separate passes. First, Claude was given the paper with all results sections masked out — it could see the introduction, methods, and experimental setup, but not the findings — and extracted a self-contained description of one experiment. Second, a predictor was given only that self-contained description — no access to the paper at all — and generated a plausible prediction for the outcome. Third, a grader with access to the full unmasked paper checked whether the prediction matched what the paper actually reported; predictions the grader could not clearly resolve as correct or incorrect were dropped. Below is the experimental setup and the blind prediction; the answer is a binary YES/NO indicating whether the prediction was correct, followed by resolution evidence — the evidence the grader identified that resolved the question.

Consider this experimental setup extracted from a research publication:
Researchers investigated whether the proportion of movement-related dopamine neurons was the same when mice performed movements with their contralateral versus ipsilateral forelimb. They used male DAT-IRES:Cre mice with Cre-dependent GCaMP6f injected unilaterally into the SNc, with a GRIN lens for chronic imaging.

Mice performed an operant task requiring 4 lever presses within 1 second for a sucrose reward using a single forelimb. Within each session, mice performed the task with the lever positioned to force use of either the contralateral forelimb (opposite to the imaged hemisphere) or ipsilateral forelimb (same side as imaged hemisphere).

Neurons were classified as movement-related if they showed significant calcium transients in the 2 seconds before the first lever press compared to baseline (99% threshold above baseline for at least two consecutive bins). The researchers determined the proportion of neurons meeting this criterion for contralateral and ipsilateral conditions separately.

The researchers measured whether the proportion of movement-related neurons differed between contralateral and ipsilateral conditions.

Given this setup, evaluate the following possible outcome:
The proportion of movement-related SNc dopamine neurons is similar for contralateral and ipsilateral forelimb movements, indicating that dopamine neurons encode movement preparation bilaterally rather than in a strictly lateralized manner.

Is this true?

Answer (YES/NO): YES